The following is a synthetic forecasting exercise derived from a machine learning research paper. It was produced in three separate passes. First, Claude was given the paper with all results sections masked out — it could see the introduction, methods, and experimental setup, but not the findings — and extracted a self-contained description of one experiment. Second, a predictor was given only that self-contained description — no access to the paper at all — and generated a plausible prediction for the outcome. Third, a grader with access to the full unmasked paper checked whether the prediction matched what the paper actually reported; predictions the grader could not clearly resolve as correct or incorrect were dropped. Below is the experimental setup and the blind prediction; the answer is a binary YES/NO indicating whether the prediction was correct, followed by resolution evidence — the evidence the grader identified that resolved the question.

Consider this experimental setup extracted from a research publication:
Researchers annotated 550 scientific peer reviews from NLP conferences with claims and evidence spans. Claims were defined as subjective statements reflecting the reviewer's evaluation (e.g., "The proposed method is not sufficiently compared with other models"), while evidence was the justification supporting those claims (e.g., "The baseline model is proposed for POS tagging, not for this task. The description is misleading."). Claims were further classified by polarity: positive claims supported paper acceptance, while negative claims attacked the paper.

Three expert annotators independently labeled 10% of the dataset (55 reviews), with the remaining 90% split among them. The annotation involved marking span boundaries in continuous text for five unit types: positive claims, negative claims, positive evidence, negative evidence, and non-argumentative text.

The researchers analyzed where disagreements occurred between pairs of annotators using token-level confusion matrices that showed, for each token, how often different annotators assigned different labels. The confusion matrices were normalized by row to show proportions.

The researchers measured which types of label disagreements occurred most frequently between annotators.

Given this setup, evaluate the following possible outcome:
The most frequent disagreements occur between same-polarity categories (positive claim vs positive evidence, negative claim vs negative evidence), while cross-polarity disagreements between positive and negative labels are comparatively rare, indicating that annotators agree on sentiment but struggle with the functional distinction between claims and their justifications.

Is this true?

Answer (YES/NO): YES